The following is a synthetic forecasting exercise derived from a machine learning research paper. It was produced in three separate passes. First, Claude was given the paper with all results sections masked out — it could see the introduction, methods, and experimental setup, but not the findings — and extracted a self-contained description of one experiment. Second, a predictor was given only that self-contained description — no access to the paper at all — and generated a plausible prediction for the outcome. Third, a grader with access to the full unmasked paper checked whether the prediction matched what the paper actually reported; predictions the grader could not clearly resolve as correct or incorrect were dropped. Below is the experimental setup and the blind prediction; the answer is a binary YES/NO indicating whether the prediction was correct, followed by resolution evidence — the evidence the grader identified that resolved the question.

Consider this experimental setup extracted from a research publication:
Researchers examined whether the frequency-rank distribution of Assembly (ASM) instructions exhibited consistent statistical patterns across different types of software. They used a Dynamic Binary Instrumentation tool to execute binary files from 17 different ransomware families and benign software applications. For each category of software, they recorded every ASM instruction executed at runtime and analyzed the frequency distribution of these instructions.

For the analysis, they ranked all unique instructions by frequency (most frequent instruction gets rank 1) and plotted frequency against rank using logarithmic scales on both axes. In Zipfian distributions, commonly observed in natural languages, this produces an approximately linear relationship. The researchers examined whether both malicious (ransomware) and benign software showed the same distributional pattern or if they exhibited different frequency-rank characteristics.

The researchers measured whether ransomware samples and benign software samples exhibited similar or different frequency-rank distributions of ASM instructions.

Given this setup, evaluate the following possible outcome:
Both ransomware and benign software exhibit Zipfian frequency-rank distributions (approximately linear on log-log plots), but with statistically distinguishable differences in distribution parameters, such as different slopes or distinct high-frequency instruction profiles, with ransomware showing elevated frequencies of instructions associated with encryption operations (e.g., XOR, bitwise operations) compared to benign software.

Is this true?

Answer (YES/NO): NO